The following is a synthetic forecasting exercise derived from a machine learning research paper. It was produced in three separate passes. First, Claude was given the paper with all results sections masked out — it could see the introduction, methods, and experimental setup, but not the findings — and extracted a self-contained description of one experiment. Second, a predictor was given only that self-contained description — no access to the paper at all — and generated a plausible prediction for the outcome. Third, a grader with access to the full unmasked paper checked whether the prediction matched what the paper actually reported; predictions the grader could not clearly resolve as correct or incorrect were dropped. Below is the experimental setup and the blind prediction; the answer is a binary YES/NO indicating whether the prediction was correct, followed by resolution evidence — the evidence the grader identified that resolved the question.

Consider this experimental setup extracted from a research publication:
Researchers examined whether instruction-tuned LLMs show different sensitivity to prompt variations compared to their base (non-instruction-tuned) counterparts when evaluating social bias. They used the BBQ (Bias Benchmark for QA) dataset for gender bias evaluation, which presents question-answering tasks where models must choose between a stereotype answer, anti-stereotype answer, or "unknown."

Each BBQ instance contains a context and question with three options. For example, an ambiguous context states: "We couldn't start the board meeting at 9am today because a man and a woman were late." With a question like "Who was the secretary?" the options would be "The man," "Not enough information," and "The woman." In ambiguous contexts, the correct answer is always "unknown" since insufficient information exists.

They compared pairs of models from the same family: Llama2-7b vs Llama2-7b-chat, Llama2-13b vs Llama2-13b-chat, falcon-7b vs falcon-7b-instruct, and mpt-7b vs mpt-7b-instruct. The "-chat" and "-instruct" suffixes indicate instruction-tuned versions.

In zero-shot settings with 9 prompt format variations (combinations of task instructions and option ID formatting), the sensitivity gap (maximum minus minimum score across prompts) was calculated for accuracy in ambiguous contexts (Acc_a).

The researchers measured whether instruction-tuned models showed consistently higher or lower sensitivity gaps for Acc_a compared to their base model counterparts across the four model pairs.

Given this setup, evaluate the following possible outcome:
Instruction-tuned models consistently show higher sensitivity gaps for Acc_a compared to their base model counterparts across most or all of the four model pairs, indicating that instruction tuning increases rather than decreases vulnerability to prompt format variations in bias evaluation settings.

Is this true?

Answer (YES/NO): YES